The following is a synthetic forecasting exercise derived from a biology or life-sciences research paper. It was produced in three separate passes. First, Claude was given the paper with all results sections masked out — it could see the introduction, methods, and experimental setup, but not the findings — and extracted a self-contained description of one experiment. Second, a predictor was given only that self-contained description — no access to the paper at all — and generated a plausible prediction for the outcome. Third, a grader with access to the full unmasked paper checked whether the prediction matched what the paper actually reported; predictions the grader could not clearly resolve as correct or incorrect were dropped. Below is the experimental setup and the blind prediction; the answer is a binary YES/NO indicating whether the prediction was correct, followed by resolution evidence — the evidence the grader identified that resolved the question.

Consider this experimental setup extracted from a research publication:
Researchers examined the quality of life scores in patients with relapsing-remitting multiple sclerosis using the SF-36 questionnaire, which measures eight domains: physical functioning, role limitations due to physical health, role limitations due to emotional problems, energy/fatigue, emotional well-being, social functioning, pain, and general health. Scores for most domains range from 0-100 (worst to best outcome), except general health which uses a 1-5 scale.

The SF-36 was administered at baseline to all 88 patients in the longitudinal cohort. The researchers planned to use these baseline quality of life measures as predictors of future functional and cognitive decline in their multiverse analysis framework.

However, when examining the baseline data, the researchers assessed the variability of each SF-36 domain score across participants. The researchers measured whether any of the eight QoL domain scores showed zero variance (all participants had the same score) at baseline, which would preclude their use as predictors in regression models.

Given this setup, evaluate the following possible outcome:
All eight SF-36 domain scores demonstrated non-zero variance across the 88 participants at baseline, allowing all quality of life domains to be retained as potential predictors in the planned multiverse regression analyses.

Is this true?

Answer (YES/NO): NO